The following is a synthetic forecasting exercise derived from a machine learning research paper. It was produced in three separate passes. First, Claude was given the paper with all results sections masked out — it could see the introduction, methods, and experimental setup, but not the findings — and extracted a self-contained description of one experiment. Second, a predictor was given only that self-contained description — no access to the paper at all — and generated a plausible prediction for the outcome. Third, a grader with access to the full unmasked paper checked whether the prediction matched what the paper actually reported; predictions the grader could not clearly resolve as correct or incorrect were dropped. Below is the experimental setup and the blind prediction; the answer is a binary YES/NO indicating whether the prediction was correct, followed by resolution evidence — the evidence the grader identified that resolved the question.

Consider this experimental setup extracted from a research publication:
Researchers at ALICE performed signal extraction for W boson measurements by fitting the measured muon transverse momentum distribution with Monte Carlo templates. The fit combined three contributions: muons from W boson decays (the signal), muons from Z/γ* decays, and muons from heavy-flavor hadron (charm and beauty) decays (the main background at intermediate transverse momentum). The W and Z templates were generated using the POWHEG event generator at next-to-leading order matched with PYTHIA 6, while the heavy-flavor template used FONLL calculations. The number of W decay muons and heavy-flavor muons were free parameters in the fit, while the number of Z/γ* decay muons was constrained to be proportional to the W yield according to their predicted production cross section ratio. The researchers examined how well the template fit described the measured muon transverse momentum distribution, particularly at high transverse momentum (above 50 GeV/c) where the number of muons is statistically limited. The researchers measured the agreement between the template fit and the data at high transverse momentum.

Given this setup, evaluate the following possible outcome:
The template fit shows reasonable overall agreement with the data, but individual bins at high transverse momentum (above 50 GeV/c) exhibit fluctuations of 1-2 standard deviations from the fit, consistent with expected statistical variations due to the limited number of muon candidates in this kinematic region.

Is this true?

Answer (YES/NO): NO